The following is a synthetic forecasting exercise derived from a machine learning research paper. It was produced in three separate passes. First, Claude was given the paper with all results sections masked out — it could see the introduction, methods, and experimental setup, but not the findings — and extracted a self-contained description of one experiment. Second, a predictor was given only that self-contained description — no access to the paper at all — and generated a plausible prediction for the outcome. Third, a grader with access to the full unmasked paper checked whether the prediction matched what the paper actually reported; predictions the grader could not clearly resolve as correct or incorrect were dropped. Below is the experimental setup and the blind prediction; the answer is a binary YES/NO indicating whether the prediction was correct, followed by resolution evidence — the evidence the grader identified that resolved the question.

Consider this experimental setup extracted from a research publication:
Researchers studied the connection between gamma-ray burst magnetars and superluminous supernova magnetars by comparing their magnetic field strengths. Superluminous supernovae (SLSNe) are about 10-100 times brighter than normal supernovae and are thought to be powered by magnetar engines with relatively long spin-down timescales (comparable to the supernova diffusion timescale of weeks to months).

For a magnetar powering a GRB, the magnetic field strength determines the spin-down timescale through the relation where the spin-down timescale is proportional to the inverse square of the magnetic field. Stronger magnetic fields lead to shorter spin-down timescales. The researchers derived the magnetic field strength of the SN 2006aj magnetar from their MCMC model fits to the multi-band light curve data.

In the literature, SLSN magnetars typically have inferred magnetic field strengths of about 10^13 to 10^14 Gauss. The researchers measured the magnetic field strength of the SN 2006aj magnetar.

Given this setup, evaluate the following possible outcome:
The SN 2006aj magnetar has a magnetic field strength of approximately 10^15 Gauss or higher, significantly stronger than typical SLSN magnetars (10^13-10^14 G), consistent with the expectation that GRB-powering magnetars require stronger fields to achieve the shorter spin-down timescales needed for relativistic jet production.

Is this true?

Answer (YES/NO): YES